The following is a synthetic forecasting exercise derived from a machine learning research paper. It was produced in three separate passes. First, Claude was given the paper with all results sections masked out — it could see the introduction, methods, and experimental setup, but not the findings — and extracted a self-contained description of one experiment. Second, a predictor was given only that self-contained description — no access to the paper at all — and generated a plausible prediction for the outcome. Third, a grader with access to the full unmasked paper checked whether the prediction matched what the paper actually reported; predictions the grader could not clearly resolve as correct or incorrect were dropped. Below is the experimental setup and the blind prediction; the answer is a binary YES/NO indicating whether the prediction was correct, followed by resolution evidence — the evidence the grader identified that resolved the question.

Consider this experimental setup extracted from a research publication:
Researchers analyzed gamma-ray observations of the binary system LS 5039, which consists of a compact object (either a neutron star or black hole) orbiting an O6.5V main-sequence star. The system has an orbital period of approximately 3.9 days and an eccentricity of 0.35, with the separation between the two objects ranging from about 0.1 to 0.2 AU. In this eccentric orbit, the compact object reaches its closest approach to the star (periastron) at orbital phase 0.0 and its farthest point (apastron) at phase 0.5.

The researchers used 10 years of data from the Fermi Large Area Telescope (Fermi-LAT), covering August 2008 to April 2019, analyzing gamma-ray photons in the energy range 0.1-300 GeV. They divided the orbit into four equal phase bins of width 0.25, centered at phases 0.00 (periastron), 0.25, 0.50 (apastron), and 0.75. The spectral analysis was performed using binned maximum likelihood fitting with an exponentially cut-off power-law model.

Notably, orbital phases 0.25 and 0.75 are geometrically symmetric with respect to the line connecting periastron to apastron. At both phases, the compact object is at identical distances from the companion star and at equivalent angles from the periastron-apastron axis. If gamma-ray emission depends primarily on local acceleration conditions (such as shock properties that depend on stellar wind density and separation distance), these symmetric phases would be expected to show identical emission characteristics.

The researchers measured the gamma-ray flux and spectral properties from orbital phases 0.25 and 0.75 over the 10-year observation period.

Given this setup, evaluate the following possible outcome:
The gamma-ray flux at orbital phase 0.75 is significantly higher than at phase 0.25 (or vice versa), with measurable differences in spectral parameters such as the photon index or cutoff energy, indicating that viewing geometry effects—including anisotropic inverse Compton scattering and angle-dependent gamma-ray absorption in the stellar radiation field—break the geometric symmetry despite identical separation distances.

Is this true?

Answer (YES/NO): YES